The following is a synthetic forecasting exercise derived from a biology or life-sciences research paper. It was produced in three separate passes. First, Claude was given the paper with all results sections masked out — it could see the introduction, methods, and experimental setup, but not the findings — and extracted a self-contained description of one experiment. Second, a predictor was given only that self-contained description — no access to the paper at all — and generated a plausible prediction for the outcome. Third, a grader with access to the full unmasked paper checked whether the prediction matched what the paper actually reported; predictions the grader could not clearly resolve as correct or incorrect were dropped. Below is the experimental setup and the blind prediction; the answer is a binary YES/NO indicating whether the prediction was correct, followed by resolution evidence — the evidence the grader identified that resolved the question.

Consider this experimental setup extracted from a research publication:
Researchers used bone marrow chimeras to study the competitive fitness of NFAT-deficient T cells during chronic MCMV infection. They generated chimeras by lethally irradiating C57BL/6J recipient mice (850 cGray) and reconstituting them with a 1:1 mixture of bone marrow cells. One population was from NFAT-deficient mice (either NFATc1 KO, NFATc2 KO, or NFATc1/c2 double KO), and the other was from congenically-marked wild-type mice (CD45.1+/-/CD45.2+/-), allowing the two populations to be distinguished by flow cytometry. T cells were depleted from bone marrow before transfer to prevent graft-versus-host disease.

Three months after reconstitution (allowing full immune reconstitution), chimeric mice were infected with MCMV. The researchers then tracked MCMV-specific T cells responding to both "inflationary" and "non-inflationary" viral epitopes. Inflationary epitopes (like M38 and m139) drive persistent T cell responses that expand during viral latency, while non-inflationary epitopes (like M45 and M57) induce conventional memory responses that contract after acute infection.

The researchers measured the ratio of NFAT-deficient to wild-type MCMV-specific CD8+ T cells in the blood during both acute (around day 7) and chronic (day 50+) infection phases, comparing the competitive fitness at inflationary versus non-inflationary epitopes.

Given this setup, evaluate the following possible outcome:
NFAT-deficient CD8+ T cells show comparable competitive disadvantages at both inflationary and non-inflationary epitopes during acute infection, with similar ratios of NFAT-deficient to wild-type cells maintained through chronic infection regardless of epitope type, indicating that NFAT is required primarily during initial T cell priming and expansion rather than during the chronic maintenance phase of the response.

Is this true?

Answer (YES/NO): NO